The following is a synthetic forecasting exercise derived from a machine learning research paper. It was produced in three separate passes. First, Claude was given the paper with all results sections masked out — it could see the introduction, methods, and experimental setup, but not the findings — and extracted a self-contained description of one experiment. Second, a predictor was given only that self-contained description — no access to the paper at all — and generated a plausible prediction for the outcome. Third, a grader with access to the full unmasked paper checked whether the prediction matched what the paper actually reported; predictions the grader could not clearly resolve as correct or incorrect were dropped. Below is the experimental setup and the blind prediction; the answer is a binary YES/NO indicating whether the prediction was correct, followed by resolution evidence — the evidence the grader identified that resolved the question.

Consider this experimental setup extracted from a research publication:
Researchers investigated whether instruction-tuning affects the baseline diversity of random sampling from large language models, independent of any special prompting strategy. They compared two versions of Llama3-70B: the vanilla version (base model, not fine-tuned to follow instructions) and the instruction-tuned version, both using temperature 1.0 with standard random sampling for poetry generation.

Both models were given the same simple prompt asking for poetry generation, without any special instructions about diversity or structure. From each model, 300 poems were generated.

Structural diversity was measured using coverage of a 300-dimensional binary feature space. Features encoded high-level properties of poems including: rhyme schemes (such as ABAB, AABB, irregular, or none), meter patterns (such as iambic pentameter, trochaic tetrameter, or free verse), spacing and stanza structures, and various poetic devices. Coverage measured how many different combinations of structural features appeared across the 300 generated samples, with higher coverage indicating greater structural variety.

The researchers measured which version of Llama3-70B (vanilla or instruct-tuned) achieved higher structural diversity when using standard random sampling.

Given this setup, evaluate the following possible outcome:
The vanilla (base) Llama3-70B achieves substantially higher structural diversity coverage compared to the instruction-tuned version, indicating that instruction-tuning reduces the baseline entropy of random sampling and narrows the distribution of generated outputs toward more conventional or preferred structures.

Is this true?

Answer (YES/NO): NO